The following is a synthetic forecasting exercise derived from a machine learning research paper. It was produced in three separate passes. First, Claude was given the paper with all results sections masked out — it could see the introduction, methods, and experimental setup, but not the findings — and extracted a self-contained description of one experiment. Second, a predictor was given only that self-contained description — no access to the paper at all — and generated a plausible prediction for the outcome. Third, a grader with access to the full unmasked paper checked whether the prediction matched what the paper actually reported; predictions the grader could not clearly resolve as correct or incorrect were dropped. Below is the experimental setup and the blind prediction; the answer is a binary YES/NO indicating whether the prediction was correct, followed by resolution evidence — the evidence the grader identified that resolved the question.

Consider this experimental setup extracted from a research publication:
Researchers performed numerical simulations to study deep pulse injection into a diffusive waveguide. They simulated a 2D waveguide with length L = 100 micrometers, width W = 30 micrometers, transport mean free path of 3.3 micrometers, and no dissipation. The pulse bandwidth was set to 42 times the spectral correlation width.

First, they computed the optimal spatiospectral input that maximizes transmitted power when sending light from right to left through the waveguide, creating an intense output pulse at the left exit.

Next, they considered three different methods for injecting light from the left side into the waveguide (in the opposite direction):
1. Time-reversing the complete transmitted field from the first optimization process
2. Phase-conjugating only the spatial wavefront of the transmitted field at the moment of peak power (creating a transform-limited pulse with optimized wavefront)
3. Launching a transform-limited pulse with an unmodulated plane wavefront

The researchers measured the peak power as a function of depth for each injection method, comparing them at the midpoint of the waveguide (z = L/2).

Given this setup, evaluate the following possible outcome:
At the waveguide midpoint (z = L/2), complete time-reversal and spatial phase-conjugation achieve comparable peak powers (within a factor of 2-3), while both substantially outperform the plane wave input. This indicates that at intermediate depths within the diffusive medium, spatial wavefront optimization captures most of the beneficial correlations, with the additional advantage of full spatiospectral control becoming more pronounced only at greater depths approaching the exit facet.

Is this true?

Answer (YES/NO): YES